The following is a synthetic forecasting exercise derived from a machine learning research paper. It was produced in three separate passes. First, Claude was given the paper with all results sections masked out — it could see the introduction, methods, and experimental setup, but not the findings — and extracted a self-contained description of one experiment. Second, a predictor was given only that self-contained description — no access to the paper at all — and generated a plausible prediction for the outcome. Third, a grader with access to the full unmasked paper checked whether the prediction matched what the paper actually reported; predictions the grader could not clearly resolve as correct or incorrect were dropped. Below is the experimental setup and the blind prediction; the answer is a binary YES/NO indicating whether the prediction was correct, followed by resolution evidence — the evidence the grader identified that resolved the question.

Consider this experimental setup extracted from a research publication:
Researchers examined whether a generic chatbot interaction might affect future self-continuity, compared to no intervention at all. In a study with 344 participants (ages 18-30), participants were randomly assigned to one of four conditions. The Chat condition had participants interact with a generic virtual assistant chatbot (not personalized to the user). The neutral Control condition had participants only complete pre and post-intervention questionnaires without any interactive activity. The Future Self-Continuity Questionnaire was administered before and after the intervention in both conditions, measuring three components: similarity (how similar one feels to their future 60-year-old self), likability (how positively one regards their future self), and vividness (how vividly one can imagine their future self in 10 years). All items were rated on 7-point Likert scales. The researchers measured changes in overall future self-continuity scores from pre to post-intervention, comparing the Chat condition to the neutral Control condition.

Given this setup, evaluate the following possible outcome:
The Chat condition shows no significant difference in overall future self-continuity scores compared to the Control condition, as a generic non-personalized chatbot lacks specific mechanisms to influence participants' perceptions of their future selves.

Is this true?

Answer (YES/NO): YES